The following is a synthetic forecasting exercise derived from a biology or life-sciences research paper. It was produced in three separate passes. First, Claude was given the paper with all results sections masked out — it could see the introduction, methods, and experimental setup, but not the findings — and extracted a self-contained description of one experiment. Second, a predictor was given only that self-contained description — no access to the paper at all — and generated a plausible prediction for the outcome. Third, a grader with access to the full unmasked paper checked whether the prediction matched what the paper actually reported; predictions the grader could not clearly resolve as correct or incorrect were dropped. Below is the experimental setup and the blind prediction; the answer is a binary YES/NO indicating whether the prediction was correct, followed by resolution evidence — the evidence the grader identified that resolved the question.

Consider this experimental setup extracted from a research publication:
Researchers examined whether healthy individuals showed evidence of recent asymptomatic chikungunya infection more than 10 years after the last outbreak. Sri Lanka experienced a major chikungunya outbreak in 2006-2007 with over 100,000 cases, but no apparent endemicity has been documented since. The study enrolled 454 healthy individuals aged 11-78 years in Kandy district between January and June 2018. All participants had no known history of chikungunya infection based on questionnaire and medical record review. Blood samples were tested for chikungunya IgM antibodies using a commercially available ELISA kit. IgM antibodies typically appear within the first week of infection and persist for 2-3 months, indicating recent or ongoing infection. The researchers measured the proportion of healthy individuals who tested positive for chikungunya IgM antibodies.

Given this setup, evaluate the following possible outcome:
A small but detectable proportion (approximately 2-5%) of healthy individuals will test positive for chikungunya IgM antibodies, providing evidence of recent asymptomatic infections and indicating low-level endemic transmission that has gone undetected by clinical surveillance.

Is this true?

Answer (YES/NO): NO